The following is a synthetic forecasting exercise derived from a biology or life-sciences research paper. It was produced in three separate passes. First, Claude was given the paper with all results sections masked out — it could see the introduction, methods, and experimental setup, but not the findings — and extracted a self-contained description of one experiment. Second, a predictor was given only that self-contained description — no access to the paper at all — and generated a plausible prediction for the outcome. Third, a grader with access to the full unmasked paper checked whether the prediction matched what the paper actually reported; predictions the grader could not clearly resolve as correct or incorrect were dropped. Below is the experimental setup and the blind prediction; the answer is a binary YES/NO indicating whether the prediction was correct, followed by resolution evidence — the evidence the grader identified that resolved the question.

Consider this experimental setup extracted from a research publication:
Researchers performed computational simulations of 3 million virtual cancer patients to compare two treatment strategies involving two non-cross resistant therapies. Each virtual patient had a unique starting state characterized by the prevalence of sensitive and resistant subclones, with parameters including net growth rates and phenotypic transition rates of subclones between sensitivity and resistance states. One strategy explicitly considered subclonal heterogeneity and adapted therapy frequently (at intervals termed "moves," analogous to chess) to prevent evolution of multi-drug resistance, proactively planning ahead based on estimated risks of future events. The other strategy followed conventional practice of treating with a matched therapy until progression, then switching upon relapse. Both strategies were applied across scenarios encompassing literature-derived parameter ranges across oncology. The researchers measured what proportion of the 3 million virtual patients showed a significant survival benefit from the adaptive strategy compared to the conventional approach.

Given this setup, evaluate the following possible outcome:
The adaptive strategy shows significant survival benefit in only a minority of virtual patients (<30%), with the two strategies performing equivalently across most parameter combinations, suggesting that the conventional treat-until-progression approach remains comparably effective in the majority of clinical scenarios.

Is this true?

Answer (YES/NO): NO